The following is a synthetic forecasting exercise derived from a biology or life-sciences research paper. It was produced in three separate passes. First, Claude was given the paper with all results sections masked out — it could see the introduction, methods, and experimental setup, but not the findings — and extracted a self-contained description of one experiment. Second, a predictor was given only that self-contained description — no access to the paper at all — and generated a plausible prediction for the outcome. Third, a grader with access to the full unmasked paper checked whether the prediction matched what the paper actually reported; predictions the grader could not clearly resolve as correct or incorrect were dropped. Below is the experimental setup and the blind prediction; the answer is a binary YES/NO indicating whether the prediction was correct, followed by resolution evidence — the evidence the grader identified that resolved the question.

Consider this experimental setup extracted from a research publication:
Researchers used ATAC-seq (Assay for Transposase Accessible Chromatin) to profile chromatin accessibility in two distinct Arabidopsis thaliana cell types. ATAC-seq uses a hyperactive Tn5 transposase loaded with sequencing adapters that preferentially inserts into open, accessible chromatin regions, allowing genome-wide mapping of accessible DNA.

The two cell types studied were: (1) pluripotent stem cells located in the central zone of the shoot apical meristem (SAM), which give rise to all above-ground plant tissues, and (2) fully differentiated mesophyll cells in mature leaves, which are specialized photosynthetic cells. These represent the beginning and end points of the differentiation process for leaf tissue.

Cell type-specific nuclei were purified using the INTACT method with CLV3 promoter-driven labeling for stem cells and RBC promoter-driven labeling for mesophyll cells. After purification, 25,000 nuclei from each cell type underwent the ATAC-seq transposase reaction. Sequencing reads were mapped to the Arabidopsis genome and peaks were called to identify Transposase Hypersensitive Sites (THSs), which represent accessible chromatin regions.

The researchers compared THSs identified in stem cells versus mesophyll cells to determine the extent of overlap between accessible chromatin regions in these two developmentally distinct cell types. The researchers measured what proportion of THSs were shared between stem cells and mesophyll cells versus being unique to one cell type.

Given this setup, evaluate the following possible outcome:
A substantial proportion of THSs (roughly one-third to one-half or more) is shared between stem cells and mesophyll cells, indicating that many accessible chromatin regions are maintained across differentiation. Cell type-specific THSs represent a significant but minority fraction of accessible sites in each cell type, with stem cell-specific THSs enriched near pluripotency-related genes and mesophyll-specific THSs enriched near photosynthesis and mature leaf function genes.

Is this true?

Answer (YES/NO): NO